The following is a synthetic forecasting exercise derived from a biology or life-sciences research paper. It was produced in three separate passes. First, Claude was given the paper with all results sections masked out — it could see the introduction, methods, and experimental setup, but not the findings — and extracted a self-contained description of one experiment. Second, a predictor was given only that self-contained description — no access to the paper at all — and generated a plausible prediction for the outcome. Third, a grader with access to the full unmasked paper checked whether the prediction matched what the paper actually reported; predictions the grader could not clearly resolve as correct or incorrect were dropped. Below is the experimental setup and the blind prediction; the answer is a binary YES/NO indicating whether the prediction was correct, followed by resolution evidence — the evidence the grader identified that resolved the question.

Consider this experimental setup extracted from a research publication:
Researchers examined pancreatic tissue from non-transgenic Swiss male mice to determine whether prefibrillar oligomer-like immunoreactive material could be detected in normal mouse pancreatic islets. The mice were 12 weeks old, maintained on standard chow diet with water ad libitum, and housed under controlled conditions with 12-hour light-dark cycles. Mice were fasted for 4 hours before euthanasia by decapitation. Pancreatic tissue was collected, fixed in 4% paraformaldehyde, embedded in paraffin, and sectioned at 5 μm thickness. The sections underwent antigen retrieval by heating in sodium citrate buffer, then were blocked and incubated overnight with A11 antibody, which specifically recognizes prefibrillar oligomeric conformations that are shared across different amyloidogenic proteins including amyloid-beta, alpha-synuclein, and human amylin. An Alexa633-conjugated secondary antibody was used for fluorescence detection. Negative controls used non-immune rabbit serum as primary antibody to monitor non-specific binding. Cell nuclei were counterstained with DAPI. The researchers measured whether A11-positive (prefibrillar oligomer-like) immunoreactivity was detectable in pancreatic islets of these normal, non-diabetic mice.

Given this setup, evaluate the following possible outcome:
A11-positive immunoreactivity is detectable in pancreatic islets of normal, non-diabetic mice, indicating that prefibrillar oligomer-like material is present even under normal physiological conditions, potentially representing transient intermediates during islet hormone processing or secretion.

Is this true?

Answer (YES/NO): YES